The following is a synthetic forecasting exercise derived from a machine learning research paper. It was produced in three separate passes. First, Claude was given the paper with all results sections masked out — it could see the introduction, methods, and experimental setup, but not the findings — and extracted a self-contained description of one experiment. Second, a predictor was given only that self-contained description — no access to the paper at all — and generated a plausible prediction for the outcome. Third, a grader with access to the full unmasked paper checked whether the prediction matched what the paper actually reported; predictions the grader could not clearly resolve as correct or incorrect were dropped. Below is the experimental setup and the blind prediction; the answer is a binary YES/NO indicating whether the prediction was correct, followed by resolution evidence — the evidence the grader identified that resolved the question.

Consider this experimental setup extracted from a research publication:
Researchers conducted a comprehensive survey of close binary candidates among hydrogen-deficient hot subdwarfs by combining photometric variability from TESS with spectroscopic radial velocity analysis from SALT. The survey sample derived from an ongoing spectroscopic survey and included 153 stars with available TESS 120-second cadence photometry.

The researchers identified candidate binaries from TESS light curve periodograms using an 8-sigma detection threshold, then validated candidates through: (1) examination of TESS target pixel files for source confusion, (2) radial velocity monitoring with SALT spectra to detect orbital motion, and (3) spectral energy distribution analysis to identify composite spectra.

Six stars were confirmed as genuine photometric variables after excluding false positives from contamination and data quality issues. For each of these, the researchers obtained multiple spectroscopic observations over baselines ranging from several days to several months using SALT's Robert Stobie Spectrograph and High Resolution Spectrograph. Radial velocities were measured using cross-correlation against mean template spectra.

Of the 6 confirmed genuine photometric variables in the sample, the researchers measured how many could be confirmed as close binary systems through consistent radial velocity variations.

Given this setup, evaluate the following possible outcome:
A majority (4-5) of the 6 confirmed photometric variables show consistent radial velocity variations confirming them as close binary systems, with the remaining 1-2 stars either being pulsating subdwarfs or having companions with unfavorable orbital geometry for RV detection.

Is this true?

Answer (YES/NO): NO